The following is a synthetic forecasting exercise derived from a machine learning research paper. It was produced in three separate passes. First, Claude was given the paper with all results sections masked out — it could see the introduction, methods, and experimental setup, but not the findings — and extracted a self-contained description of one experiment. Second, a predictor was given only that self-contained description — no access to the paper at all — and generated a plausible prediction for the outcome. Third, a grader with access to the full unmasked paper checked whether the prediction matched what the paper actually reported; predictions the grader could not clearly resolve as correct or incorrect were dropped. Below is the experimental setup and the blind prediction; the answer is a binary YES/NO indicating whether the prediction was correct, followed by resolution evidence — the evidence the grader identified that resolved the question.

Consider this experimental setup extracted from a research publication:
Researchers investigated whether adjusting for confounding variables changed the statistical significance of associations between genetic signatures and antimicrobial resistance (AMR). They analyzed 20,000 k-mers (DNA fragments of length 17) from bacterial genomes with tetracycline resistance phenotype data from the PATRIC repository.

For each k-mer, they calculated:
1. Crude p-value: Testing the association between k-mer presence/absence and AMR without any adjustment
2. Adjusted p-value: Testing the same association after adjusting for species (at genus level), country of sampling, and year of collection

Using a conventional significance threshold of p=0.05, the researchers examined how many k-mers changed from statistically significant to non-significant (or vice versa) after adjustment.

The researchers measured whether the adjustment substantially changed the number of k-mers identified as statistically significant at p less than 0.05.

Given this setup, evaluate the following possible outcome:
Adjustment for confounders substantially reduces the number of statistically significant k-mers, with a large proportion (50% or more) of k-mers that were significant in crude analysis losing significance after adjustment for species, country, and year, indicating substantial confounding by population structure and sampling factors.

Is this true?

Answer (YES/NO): NO